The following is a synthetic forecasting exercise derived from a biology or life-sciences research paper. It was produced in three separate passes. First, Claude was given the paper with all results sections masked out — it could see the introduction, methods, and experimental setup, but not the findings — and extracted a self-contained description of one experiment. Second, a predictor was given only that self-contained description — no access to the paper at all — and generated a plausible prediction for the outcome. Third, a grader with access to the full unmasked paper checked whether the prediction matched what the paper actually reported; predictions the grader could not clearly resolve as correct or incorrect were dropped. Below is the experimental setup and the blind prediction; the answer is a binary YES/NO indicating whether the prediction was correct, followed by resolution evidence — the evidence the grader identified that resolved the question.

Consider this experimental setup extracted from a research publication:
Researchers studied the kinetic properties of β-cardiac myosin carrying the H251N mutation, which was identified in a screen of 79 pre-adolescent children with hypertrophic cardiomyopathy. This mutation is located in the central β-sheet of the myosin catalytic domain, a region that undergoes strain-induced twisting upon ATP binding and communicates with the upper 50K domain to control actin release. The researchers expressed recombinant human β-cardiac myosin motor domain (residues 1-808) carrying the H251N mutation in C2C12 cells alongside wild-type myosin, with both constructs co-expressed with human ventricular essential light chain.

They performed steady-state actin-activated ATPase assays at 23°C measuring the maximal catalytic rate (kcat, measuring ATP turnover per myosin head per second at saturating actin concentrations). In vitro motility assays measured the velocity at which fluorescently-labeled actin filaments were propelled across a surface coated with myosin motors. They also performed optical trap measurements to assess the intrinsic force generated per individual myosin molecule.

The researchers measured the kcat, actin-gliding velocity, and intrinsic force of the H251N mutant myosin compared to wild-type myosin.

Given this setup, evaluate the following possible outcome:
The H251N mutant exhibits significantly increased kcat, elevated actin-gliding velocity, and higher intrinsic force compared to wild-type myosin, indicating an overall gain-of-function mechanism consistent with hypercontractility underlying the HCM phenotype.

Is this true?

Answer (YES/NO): YES